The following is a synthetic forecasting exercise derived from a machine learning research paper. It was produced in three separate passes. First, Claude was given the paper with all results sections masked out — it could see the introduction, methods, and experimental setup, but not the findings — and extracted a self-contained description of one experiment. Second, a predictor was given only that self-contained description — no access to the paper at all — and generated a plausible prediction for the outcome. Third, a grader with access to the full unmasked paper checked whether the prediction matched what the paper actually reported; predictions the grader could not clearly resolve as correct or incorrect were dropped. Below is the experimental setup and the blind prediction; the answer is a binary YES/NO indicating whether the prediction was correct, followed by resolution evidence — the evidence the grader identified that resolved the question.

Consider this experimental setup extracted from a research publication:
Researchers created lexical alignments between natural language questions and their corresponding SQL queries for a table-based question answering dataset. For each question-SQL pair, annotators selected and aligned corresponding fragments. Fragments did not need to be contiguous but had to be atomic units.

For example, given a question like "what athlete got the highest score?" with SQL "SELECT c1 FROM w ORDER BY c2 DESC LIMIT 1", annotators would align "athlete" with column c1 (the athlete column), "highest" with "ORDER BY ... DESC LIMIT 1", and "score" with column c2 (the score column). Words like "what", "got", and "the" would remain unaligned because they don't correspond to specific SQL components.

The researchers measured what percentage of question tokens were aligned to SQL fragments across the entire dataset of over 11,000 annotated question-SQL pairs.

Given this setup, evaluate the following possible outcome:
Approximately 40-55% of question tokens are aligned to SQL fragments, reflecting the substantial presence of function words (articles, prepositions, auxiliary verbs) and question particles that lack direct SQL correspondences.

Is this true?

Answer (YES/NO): YES